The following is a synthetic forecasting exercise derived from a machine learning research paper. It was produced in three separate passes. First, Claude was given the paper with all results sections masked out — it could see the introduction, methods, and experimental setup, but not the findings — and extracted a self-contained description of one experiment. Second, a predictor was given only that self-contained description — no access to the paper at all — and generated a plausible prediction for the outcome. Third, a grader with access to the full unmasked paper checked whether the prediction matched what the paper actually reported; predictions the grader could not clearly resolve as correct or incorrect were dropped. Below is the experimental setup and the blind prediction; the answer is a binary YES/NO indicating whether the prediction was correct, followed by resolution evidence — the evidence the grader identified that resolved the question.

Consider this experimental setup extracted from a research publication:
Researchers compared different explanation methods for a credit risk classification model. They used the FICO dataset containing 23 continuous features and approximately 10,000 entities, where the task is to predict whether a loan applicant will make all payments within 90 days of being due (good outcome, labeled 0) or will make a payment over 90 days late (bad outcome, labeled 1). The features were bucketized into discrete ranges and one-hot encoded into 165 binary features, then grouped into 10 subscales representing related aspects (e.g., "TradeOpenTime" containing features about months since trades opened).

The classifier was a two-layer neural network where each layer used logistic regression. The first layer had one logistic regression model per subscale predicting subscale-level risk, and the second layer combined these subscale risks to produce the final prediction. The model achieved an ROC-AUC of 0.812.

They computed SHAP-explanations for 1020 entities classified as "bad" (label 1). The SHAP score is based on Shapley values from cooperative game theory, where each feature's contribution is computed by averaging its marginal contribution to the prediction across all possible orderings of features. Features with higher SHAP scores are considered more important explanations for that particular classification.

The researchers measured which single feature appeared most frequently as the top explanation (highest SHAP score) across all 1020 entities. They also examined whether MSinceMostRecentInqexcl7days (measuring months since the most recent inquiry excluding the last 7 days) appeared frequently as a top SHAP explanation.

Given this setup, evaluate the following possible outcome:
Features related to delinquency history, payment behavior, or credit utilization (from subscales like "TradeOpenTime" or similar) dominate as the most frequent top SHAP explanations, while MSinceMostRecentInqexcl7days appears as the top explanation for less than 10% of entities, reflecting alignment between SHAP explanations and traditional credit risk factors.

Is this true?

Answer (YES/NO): NO